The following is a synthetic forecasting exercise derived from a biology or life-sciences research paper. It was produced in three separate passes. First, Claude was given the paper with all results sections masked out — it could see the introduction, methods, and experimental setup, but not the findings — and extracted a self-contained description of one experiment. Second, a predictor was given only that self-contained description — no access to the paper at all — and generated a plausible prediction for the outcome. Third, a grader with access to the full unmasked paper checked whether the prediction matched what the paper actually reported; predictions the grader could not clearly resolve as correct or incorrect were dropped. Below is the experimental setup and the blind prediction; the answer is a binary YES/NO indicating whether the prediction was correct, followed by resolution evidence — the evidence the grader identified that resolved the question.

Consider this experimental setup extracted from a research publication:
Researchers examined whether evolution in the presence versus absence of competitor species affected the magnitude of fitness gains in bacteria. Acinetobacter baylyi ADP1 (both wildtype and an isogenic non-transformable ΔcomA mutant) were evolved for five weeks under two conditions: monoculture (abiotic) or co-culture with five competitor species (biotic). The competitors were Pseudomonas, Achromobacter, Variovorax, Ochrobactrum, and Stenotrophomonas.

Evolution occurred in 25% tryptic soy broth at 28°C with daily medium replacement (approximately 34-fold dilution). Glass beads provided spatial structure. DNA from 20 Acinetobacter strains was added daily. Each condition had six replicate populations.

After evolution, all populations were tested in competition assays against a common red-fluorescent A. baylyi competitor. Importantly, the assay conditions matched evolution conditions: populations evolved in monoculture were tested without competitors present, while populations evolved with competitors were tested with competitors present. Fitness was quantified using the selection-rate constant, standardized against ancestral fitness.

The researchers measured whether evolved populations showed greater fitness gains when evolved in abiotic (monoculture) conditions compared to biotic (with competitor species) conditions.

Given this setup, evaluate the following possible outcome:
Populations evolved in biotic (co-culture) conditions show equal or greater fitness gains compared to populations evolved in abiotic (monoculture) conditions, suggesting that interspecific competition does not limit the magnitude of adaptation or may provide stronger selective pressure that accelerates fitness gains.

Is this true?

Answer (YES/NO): NO